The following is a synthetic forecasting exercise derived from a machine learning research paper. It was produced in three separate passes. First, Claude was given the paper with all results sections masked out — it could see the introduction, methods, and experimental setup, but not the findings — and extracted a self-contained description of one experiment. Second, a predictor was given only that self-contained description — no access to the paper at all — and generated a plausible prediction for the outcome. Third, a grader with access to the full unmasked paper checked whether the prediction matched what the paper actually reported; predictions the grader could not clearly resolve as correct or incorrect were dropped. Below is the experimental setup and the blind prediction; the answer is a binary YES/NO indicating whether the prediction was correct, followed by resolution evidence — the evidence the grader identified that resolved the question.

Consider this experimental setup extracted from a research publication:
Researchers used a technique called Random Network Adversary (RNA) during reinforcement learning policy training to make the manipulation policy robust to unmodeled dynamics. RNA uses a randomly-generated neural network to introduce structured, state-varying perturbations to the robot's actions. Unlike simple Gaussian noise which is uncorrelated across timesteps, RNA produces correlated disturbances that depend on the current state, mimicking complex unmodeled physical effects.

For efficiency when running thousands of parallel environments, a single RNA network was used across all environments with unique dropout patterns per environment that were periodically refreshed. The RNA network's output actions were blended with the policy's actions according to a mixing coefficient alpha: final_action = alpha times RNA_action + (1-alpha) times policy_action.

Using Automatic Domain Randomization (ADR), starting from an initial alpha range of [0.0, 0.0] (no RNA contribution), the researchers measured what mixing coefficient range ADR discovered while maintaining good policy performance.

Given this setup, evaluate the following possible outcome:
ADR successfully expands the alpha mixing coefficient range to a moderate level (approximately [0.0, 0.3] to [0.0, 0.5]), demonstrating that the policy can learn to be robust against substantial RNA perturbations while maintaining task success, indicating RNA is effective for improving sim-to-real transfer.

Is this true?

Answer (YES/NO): NO